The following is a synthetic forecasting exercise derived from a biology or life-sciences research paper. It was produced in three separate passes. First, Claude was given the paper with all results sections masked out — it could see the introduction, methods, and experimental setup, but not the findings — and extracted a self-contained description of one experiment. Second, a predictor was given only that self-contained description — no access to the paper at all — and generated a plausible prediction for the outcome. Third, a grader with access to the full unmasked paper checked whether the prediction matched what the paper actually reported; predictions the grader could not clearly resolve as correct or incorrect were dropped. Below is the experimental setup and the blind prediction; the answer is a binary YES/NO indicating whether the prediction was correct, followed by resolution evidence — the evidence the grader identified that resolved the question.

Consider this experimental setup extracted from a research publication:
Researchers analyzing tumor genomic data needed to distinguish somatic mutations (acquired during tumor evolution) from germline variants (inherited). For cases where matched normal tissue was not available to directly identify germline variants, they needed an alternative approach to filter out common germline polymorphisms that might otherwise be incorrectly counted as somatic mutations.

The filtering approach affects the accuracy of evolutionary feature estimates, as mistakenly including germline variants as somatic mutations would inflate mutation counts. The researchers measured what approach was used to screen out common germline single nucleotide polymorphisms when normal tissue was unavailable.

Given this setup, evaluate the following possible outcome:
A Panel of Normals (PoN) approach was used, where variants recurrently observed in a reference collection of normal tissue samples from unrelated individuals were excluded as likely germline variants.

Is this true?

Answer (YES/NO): NO